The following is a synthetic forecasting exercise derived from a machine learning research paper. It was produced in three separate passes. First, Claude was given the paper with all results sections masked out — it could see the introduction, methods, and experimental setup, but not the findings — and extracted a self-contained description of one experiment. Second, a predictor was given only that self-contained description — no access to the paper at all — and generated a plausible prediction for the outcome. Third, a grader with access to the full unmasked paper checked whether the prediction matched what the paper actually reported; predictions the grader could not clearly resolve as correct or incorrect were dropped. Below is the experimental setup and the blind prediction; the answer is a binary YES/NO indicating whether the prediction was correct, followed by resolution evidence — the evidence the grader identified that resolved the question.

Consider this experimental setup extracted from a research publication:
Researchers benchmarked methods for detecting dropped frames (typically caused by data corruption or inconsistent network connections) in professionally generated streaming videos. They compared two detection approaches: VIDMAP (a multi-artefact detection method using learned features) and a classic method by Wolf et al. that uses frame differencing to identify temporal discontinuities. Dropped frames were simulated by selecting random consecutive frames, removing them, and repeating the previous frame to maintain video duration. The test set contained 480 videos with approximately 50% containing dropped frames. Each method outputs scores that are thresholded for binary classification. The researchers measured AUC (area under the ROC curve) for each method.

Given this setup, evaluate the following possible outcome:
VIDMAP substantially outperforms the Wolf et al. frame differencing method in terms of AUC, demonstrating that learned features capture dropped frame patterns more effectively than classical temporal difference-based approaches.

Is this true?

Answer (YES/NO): NO